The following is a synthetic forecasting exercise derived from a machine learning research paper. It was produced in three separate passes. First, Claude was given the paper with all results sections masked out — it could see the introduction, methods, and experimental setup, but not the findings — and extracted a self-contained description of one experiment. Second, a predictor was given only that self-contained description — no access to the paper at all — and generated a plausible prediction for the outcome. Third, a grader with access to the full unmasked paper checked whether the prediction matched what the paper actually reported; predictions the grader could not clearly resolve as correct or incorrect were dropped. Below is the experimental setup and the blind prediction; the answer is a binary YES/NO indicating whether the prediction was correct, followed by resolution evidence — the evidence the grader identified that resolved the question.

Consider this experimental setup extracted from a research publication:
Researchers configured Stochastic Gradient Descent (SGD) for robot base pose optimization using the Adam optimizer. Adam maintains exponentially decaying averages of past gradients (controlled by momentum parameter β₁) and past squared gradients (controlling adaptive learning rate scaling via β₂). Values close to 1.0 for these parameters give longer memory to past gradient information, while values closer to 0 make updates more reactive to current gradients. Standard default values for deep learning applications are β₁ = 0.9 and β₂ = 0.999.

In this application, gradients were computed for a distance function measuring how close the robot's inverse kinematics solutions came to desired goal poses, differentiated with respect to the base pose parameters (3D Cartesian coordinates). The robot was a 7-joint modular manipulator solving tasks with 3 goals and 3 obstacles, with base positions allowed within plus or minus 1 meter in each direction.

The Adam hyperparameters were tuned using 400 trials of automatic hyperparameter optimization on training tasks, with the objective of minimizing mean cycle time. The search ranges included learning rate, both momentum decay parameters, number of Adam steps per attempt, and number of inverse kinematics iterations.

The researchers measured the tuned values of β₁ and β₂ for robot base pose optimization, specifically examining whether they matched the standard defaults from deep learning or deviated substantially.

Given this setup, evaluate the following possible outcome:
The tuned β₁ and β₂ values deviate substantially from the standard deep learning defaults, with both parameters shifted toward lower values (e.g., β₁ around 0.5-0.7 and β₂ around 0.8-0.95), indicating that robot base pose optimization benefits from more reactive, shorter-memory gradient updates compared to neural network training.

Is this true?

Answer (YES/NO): NO